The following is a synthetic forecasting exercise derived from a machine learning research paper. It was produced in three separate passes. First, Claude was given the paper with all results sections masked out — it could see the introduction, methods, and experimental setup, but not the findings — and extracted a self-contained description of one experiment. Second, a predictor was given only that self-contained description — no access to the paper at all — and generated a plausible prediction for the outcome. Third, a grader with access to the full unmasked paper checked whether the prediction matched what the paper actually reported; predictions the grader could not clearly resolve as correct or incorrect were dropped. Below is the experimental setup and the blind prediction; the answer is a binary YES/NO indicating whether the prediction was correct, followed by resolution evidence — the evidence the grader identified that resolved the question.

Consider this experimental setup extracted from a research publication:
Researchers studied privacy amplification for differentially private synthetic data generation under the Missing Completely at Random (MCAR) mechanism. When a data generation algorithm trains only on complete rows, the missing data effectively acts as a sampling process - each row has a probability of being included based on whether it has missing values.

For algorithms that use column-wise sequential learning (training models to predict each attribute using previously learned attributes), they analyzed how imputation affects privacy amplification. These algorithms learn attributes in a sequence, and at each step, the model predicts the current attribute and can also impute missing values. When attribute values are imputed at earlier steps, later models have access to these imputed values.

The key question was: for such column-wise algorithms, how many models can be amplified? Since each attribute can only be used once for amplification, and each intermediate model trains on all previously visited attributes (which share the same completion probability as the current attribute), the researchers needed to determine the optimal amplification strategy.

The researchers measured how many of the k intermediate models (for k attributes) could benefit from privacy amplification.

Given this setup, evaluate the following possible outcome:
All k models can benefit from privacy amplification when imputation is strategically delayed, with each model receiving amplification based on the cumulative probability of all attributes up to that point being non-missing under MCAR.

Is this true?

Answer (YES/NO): NO